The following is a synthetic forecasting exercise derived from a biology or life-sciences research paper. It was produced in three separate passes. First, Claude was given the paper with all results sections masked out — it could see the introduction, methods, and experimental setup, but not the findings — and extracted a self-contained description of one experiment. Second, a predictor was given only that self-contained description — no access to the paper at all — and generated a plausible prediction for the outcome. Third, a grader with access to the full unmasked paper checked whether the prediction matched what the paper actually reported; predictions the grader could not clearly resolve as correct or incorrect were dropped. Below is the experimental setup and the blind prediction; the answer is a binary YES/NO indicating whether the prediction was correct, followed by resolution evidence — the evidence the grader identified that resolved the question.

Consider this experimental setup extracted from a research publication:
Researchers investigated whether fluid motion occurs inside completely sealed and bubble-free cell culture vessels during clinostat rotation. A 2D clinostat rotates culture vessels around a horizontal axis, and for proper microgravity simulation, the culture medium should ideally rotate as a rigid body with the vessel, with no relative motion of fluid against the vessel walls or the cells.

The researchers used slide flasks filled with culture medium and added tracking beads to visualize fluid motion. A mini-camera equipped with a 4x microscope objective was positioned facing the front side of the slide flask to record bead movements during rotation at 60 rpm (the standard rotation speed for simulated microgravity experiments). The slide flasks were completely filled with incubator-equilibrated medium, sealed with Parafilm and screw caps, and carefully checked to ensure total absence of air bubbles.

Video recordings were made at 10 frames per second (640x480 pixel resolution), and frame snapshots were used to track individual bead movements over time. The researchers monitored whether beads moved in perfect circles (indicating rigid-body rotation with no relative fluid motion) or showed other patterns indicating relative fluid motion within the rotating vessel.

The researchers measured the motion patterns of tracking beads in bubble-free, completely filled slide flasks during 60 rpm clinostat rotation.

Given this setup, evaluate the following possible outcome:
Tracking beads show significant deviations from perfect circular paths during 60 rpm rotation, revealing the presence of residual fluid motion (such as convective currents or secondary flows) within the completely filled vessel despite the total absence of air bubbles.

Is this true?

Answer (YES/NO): YES